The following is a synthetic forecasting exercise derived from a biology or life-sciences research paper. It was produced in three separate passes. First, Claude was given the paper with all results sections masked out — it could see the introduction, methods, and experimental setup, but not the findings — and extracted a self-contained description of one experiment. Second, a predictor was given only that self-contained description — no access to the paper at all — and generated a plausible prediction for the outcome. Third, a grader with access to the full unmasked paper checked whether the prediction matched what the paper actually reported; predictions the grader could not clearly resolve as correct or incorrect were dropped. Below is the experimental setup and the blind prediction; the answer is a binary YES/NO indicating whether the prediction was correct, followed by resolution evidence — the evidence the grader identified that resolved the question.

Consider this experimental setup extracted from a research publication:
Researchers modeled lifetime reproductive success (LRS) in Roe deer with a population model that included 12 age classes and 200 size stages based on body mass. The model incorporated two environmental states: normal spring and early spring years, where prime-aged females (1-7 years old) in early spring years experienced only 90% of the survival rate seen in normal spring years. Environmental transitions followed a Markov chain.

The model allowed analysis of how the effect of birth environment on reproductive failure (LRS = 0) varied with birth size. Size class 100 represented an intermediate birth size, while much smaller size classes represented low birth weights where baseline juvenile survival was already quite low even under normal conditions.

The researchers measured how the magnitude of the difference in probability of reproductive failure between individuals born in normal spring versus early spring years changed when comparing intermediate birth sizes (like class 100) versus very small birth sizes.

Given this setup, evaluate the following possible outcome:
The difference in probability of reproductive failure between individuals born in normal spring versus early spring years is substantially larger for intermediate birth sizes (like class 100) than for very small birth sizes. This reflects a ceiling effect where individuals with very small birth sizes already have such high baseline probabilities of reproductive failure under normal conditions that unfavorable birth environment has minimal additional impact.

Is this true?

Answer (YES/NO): YES